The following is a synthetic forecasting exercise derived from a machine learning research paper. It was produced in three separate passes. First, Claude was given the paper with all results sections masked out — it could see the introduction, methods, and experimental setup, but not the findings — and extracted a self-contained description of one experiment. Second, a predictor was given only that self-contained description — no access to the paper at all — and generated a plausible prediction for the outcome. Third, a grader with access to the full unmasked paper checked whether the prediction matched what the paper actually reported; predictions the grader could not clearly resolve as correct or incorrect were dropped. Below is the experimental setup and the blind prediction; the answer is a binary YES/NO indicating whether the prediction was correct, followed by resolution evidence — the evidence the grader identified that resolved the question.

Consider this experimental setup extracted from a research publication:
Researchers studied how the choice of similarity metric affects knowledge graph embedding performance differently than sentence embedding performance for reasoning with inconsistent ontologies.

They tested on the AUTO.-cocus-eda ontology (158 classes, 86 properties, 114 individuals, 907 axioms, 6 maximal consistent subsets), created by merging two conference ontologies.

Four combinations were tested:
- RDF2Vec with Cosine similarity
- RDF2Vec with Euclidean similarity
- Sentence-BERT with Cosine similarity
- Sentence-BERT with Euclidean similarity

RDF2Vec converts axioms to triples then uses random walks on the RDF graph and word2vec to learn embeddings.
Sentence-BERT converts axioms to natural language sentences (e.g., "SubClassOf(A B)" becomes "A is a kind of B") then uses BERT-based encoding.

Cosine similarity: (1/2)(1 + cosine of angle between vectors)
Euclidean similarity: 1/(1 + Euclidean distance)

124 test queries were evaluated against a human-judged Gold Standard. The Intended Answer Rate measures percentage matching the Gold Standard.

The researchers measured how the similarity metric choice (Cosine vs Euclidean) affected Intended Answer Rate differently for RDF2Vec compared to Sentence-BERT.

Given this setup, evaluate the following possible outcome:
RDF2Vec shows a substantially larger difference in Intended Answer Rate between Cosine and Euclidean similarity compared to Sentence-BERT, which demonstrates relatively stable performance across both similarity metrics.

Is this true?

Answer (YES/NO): YES